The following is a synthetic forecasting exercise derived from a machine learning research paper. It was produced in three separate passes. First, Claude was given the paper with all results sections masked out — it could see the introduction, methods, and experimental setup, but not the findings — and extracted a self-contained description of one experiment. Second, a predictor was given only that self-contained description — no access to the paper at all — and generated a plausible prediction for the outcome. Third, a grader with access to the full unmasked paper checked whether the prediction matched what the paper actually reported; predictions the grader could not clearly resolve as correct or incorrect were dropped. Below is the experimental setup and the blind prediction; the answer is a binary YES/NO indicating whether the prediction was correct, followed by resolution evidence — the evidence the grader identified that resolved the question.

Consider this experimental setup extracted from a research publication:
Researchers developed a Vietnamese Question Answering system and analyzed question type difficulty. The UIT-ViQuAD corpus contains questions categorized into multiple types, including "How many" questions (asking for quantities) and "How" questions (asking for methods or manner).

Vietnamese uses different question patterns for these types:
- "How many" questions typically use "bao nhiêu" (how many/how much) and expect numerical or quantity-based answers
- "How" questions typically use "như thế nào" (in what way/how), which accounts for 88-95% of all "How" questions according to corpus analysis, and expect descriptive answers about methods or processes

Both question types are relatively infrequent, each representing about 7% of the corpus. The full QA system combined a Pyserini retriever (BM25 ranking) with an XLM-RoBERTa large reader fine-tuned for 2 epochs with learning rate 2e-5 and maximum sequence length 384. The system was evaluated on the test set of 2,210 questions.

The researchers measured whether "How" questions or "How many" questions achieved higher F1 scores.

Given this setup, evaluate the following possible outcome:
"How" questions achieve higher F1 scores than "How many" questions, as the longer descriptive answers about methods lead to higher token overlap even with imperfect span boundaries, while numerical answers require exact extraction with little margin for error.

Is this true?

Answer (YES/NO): NO